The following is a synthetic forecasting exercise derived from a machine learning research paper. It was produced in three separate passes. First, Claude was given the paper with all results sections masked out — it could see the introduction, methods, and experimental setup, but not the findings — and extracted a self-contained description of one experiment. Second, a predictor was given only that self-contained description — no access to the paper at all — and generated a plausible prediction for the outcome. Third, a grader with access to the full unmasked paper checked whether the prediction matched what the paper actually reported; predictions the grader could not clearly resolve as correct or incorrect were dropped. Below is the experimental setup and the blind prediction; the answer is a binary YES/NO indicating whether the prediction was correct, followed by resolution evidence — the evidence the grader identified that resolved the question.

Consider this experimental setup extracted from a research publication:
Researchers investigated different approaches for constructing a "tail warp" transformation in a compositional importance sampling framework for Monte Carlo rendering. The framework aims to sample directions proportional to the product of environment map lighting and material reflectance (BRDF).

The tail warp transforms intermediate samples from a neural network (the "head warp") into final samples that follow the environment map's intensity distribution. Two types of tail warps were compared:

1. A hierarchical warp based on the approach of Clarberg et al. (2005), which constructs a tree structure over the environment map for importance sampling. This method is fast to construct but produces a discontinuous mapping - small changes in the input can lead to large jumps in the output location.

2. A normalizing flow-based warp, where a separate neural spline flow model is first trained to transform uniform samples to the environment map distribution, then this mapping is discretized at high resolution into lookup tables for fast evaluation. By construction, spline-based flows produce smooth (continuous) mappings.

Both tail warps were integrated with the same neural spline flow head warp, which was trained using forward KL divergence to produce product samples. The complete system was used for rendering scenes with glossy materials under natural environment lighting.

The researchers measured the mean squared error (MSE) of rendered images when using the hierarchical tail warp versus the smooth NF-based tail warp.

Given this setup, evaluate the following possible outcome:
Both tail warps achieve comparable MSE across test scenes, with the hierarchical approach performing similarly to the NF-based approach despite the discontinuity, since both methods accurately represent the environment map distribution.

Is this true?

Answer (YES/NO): NO